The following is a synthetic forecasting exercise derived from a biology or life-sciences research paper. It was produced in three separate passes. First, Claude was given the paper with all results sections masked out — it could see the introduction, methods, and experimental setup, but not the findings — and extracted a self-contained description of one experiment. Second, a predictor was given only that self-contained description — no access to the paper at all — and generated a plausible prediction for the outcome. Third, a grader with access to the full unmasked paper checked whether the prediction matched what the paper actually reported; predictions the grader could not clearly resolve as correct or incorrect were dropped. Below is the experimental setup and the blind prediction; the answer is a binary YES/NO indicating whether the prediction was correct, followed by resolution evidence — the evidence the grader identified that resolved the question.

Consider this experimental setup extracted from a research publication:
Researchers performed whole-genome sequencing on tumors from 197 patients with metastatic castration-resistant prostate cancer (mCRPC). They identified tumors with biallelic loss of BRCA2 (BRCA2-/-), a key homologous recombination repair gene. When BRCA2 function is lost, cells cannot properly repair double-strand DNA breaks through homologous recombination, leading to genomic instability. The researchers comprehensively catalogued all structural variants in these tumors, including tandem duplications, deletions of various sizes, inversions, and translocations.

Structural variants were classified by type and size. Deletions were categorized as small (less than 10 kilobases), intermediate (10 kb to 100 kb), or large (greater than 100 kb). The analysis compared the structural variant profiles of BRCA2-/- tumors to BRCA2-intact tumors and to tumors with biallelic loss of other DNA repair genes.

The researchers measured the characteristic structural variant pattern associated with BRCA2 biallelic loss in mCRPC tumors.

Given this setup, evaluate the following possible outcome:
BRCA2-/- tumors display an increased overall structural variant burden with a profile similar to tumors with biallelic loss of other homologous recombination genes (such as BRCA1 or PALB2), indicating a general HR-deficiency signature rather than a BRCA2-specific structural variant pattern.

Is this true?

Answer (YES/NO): NO